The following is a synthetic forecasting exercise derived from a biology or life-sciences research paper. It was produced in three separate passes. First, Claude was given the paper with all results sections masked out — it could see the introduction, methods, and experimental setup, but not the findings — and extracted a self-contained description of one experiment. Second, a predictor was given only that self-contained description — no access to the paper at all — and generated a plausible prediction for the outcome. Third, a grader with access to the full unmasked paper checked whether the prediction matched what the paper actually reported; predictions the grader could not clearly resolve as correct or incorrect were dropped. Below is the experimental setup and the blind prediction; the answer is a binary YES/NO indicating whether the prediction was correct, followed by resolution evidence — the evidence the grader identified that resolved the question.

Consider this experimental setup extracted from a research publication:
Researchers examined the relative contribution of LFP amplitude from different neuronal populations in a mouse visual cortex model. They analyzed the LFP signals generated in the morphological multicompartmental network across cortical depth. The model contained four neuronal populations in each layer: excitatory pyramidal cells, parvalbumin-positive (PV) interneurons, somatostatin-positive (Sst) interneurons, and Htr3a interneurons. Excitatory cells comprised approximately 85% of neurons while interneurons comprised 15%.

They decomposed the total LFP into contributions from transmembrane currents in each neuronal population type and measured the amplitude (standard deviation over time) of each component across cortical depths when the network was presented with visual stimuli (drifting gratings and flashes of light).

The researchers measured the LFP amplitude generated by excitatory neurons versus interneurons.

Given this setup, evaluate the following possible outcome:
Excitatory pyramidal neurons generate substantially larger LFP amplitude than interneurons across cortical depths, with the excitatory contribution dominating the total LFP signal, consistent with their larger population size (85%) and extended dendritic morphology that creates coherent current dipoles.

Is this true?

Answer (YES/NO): YES